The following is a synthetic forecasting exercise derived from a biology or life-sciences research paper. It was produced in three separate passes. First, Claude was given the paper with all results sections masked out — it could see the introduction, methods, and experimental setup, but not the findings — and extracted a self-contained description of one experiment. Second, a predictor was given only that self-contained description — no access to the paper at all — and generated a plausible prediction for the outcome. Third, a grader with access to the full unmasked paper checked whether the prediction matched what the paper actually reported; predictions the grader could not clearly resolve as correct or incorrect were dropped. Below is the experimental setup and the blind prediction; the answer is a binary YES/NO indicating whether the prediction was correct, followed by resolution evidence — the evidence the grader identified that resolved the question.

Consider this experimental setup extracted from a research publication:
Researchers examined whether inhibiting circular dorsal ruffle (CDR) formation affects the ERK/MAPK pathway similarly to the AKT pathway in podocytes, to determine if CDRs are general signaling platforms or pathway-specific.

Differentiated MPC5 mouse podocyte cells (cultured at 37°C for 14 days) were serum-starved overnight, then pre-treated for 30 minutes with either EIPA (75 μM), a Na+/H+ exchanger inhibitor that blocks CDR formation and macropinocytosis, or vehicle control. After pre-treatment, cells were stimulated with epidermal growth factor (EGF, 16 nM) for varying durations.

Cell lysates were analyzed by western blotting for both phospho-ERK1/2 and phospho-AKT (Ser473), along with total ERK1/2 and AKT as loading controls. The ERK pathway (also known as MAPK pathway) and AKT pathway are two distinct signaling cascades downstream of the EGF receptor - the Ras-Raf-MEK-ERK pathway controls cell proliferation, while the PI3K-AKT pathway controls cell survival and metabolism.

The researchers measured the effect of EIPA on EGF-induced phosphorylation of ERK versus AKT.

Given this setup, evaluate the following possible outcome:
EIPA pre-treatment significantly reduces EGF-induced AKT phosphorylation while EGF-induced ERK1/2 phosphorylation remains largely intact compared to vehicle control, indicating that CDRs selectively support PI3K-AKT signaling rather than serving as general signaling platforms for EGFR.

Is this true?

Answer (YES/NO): YES